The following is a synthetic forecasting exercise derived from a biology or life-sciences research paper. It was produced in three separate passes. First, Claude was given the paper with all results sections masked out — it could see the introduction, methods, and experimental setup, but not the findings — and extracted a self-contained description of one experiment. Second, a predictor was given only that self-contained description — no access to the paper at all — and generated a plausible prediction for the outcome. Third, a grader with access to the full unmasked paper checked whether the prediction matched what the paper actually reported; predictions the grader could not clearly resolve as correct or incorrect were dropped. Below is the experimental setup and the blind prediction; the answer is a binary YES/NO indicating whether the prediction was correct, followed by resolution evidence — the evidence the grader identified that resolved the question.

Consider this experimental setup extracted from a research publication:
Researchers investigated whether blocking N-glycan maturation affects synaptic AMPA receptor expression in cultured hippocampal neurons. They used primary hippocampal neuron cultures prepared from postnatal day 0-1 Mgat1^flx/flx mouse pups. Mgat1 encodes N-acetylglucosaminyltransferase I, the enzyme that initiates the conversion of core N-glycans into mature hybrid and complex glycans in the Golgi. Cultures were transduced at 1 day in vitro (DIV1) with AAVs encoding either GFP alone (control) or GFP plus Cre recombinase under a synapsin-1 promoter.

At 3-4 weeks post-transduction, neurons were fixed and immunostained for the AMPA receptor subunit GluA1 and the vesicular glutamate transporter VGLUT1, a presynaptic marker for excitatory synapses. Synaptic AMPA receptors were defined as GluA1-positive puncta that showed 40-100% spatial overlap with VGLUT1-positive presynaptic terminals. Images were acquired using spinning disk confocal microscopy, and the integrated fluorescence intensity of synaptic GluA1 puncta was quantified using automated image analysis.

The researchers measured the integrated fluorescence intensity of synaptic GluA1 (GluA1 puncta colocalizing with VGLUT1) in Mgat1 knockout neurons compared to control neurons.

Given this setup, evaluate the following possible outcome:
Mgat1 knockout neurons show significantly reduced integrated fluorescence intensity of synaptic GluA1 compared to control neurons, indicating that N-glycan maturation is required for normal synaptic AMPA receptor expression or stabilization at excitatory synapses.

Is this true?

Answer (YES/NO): YES